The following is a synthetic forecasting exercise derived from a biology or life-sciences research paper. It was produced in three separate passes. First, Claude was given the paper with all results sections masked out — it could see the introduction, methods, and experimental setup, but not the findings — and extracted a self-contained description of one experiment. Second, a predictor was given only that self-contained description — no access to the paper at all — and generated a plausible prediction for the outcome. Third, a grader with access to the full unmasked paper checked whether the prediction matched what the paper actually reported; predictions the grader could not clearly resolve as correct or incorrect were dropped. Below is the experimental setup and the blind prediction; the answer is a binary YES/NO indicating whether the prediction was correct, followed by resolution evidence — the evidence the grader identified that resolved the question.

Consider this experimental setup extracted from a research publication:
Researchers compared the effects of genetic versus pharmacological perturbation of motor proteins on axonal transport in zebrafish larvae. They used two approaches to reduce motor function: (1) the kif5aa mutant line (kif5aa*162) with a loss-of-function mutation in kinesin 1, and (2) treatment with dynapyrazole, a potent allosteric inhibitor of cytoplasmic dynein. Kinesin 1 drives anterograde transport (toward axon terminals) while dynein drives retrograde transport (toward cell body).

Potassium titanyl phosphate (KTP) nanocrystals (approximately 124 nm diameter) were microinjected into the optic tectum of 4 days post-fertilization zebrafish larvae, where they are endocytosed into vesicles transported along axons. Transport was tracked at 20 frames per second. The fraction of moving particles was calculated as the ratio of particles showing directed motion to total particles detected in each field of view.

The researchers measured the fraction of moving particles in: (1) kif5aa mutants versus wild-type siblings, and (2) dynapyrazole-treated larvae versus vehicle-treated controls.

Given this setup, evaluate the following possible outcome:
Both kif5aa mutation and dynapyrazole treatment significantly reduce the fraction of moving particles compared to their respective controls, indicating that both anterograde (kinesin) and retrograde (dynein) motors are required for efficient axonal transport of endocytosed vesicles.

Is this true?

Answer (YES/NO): NO